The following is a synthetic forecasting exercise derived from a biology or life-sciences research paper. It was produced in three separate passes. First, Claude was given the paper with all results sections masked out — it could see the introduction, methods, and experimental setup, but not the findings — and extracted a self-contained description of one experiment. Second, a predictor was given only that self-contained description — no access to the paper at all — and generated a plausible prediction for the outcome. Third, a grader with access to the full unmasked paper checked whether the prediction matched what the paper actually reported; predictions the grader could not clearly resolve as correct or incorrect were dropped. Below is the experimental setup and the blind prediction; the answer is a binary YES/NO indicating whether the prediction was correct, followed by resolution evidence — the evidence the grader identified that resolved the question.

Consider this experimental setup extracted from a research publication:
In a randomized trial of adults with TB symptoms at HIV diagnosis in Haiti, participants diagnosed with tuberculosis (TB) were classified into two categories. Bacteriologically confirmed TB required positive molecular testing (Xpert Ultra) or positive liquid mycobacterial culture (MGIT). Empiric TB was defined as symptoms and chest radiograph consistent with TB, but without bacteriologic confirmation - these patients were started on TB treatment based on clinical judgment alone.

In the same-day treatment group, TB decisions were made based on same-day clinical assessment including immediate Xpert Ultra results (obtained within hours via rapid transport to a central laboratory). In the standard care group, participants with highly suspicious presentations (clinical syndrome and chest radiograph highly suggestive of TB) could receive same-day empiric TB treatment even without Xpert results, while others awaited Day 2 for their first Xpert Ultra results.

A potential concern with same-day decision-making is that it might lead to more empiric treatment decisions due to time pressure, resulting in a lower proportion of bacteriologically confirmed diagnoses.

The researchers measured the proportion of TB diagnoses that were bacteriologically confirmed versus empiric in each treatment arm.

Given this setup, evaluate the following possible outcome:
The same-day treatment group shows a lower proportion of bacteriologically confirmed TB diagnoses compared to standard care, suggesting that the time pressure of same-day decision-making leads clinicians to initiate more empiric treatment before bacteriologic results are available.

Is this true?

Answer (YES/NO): YES